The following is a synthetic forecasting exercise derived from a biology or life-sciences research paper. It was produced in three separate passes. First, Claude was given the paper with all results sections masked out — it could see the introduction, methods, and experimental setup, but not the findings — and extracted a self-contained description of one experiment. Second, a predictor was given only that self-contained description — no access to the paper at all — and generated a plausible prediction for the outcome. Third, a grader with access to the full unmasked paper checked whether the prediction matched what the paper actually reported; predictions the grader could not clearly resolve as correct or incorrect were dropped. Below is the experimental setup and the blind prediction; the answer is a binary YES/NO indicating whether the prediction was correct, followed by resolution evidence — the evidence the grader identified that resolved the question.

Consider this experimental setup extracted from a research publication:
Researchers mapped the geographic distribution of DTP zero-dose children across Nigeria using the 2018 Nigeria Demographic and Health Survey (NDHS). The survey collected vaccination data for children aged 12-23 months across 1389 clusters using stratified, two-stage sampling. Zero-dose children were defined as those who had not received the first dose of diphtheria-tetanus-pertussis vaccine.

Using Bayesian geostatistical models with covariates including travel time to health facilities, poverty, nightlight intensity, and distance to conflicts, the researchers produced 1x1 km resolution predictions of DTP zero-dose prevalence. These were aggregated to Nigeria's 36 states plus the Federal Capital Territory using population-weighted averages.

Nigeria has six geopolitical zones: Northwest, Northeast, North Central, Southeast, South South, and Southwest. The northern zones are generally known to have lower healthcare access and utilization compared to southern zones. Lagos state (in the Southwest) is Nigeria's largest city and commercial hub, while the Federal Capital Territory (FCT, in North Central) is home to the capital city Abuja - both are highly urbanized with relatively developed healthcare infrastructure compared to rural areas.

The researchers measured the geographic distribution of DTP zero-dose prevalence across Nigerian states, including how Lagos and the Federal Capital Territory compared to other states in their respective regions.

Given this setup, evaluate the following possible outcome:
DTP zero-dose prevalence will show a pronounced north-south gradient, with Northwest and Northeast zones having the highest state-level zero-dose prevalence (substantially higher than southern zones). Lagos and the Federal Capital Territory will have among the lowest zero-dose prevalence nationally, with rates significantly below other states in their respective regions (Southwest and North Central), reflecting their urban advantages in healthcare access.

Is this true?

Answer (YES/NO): NO